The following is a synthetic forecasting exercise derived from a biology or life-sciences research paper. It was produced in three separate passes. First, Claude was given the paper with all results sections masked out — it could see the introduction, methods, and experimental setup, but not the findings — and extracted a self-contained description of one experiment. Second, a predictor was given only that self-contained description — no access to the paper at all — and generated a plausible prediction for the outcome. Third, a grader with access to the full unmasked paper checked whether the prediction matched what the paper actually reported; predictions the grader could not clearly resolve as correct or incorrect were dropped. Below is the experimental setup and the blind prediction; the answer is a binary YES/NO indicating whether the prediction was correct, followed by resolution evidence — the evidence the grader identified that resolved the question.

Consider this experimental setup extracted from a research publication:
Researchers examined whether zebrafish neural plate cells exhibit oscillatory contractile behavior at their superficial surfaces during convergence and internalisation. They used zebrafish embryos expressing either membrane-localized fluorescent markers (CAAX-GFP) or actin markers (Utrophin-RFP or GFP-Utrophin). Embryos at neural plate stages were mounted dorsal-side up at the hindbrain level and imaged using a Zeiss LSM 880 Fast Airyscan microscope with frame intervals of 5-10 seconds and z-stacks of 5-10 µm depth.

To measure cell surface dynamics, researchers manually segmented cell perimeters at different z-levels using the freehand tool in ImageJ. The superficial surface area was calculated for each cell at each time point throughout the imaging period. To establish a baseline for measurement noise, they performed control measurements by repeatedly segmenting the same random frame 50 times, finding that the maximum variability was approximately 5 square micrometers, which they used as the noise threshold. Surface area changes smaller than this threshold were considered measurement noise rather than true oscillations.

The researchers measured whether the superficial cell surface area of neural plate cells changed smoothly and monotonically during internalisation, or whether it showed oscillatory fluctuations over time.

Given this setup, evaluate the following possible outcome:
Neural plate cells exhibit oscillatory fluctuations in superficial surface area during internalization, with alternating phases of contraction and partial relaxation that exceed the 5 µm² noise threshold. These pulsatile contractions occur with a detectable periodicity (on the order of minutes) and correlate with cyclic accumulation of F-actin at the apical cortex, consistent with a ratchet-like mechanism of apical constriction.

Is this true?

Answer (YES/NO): NO